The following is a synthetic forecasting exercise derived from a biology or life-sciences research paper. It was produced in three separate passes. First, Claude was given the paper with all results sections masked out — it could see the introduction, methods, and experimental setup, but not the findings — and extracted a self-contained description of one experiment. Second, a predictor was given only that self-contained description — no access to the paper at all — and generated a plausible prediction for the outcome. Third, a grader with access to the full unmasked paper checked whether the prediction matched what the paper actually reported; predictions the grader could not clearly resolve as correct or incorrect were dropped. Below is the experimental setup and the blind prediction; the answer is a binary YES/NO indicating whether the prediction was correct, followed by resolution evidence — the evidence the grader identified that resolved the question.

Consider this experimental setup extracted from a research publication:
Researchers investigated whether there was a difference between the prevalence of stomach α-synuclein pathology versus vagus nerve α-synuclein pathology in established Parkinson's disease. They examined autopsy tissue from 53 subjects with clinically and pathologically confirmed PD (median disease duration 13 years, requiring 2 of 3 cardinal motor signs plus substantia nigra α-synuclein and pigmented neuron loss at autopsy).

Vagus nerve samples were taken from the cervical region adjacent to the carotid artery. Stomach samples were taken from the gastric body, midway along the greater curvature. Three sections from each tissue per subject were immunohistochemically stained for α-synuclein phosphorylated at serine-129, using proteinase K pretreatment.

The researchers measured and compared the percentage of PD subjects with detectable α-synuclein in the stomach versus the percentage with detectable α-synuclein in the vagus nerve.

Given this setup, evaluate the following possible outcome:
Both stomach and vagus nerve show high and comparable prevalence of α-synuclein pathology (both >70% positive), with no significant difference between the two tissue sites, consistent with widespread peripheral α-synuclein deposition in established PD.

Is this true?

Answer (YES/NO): YES